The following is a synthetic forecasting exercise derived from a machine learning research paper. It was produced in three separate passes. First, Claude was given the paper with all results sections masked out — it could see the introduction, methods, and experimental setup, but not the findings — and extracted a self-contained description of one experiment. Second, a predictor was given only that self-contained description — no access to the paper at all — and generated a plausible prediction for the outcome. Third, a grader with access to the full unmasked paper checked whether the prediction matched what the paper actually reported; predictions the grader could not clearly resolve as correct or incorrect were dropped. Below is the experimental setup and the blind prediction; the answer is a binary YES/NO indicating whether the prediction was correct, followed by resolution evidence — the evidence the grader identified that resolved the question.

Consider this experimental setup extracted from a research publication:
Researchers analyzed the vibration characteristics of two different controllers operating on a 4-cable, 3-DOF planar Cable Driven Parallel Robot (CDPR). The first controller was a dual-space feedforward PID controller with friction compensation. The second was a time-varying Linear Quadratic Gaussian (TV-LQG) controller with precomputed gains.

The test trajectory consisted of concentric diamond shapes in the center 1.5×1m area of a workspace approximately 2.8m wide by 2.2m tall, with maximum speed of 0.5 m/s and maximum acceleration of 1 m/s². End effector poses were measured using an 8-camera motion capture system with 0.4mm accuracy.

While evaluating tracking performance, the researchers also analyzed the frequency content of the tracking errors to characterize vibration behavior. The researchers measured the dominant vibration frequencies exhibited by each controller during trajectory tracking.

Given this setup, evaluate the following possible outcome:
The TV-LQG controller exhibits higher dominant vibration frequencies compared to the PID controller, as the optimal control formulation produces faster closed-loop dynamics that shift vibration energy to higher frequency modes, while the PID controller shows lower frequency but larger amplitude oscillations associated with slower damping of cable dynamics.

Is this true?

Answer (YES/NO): NO